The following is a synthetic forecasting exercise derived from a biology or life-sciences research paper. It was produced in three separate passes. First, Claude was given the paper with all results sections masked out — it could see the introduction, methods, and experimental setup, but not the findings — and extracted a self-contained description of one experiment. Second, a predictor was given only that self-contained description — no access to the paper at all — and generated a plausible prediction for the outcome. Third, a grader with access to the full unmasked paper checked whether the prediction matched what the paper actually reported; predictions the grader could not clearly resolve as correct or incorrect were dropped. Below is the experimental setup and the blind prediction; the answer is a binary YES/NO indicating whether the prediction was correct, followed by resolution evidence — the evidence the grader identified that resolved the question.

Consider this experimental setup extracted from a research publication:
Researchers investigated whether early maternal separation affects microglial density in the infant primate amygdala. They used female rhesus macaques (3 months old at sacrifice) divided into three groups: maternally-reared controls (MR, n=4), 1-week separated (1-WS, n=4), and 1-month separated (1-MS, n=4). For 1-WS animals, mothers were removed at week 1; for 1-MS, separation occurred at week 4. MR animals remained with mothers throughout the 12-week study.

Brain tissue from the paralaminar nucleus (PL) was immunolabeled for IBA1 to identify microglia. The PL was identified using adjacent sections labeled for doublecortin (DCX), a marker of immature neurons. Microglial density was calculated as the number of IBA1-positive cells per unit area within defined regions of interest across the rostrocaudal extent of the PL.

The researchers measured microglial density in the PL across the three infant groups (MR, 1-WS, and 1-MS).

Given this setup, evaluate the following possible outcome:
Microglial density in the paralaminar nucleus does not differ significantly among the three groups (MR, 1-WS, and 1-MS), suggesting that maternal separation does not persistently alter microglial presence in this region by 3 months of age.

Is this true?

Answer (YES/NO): YES